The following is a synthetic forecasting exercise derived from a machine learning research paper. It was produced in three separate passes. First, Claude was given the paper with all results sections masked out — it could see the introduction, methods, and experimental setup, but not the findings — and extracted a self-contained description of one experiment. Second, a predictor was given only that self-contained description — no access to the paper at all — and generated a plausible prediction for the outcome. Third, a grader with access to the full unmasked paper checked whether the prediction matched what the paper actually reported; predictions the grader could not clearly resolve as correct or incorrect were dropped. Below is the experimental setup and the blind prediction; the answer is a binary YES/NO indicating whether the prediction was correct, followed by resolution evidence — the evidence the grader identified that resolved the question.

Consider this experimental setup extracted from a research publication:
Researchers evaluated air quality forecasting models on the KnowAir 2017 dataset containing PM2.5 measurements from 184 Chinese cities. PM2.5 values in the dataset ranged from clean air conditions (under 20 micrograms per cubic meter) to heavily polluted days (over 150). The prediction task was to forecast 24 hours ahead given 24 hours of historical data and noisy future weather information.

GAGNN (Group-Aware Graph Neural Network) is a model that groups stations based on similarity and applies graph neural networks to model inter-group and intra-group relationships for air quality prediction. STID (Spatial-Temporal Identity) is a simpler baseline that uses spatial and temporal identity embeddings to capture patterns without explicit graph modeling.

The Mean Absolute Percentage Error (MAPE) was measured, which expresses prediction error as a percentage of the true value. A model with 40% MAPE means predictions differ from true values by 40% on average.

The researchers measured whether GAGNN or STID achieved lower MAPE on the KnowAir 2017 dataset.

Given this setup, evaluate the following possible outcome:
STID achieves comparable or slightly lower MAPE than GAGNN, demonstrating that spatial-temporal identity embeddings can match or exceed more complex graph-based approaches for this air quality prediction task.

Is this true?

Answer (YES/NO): YES